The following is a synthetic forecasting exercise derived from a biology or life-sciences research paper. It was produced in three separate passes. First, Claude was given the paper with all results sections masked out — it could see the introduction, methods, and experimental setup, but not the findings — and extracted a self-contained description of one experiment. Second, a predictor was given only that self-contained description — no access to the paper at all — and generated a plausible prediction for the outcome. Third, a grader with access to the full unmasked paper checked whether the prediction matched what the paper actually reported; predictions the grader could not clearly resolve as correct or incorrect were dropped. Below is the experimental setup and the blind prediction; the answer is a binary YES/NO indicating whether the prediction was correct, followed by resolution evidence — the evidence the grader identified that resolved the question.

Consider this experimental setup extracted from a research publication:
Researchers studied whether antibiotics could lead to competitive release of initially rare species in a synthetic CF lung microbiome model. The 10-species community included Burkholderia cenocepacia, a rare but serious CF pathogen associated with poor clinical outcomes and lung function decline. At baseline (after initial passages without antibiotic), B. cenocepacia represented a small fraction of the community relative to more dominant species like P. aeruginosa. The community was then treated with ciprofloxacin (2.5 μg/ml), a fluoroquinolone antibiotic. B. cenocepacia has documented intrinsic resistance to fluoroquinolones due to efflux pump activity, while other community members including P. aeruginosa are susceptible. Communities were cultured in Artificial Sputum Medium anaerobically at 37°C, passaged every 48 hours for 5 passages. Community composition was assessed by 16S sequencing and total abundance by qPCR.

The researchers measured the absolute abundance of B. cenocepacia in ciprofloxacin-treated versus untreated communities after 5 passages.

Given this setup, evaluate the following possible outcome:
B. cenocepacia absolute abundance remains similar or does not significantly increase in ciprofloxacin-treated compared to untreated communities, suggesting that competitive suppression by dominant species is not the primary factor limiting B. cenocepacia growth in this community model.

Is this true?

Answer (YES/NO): YES